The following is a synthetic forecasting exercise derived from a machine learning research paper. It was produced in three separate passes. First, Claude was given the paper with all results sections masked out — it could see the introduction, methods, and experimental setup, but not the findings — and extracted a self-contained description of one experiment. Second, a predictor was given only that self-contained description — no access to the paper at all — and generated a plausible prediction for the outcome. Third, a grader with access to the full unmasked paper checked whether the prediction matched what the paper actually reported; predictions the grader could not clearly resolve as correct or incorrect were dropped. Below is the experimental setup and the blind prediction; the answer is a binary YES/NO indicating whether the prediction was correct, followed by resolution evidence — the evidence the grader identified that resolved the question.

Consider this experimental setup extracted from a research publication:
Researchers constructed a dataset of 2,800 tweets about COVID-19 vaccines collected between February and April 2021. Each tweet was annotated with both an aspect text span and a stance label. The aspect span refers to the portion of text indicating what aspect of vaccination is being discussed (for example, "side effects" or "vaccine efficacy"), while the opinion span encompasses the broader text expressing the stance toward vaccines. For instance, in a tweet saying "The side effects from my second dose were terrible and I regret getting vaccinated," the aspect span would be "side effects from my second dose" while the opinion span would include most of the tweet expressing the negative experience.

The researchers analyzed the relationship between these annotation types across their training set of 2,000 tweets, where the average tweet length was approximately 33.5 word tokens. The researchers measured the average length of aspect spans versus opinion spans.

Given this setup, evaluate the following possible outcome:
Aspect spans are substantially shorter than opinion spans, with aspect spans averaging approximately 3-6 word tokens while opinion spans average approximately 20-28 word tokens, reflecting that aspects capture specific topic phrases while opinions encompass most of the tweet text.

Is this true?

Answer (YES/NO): NO